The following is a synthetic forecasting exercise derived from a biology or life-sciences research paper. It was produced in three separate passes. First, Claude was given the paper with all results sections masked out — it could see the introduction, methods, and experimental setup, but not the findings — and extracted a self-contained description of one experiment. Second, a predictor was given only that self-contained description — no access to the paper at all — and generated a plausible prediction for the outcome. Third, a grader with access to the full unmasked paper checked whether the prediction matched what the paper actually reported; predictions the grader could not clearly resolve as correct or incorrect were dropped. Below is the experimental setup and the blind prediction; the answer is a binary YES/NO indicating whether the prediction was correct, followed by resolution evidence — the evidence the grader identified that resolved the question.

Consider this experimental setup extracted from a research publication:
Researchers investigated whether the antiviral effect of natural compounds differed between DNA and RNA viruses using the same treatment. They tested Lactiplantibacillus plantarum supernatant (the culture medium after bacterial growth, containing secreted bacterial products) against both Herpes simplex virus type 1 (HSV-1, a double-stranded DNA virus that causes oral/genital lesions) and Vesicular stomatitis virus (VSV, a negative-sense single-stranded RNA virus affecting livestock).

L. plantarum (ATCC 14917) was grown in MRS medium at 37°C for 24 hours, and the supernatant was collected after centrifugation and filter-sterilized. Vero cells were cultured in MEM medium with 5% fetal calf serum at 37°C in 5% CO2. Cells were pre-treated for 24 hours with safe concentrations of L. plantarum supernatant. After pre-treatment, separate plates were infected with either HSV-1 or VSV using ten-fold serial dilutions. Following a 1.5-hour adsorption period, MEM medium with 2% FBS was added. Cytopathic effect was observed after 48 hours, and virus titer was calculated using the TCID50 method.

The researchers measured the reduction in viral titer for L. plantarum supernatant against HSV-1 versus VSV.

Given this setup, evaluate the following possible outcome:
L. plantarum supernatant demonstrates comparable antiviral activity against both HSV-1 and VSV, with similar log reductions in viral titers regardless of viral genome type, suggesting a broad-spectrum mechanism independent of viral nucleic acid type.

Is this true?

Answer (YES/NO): NO